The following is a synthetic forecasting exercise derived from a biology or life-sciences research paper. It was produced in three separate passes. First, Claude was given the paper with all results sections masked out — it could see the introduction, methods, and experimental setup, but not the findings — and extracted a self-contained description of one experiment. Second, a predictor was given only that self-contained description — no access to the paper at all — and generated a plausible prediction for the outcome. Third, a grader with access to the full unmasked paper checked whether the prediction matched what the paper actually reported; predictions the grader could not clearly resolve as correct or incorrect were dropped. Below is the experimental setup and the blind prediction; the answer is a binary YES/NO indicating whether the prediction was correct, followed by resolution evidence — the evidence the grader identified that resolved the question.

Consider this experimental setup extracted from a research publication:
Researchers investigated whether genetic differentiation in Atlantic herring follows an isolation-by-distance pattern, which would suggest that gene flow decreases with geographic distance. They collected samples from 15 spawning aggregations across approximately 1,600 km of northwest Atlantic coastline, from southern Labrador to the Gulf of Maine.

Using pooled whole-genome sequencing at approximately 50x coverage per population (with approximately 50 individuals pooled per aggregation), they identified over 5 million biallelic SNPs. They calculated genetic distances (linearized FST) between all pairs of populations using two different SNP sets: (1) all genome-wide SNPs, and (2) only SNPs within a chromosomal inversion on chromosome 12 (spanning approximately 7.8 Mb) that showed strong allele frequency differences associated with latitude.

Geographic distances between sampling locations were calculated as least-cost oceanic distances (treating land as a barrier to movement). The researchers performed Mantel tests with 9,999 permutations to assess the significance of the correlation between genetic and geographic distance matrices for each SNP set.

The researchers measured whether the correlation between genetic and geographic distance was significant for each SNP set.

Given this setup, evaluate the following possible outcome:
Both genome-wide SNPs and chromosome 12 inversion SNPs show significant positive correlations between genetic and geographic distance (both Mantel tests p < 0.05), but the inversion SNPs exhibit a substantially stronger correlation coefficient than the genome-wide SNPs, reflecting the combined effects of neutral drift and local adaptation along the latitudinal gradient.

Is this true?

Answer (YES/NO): NO